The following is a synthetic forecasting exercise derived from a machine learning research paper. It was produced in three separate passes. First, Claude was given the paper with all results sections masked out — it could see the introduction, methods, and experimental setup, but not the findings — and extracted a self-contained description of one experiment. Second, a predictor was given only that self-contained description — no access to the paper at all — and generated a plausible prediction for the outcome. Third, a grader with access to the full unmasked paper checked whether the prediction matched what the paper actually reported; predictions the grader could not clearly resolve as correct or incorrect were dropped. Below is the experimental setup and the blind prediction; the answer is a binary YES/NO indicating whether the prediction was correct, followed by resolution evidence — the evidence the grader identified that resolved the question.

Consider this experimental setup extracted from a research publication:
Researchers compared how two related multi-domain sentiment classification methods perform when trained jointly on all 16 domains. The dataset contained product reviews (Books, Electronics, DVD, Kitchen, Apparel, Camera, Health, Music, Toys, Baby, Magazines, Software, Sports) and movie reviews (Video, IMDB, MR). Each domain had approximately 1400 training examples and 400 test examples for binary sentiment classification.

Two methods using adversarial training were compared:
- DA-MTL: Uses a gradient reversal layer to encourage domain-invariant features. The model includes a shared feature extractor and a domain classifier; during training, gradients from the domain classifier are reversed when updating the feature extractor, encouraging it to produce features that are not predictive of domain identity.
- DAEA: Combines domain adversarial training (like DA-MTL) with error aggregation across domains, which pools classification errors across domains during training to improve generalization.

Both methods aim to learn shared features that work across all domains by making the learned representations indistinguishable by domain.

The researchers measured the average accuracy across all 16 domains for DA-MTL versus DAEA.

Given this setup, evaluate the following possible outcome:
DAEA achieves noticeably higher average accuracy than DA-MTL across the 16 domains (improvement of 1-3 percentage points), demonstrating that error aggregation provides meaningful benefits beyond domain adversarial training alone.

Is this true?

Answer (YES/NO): YES